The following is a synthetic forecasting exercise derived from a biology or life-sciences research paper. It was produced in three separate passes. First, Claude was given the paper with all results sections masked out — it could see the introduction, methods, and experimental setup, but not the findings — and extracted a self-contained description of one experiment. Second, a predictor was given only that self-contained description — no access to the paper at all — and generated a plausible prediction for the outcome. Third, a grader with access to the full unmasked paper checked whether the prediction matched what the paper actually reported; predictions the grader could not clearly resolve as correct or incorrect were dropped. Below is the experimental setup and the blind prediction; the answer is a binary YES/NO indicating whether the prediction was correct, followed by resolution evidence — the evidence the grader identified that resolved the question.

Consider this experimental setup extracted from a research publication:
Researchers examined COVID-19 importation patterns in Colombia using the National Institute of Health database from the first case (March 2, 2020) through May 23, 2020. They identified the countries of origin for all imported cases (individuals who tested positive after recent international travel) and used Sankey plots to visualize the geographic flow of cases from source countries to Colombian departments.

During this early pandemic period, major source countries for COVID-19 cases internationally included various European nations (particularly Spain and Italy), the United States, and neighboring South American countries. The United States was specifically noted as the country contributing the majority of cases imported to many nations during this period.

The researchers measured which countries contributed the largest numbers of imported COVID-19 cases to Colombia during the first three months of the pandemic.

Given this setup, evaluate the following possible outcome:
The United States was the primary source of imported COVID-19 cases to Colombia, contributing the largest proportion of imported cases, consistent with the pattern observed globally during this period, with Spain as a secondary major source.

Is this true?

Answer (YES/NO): NO